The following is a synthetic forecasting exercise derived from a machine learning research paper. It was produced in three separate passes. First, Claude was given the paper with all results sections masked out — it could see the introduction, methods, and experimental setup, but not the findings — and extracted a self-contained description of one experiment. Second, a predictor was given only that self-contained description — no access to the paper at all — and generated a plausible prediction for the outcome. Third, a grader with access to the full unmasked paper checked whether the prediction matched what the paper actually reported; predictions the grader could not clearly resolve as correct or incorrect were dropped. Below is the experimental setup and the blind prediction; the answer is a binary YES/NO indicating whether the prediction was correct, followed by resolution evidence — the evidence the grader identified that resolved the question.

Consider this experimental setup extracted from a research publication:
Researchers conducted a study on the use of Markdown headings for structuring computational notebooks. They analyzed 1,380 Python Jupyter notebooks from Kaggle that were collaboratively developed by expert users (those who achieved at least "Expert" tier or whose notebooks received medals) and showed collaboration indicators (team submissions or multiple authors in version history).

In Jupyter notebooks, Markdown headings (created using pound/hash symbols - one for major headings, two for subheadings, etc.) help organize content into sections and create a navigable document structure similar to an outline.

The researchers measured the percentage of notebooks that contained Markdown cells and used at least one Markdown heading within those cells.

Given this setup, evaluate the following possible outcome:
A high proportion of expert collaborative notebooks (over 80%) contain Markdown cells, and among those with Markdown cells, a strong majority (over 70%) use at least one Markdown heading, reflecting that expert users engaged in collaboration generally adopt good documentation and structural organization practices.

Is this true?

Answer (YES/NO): YES